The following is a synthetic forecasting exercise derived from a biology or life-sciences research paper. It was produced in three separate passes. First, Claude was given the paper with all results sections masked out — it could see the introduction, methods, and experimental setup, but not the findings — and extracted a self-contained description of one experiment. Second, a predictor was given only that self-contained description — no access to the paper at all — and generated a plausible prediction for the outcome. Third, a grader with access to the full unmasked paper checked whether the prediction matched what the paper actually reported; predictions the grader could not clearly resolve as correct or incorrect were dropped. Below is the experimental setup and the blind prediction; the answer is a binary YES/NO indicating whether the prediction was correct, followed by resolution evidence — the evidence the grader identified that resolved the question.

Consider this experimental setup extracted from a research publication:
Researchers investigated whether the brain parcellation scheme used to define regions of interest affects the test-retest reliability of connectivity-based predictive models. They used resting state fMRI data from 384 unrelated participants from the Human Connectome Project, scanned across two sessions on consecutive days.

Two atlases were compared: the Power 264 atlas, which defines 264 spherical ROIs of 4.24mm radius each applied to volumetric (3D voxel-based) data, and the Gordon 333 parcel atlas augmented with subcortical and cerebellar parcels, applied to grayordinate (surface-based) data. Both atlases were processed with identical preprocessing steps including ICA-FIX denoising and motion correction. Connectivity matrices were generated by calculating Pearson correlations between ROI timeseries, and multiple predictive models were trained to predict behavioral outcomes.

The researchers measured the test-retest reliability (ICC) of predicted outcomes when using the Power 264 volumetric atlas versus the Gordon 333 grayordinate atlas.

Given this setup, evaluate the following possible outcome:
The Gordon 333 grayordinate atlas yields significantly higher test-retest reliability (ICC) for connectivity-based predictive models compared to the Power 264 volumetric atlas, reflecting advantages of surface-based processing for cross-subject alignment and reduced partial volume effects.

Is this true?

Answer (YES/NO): NO